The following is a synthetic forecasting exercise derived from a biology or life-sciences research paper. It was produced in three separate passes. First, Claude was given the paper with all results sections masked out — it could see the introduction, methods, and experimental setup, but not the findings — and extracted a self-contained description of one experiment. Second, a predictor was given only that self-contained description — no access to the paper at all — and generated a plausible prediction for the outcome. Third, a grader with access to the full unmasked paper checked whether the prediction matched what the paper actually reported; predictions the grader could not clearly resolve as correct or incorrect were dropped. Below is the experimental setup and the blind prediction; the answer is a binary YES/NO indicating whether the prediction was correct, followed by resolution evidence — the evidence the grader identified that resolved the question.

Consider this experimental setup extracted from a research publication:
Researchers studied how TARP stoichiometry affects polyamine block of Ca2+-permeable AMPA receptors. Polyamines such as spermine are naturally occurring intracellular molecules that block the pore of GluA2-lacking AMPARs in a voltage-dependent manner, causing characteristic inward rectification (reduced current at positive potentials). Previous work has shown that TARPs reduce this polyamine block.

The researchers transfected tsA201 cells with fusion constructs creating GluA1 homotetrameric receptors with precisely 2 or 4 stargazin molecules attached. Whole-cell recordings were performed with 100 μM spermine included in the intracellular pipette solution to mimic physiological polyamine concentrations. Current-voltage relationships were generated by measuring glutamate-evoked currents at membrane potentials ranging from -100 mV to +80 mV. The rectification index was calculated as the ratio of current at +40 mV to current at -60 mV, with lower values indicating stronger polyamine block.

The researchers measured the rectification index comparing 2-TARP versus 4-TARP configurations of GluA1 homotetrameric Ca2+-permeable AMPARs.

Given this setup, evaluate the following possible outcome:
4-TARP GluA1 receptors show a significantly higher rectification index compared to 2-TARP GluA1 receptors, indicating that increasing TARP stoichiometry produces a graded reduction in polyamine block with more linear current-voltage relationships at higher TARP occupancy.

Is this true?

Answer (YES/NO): YES